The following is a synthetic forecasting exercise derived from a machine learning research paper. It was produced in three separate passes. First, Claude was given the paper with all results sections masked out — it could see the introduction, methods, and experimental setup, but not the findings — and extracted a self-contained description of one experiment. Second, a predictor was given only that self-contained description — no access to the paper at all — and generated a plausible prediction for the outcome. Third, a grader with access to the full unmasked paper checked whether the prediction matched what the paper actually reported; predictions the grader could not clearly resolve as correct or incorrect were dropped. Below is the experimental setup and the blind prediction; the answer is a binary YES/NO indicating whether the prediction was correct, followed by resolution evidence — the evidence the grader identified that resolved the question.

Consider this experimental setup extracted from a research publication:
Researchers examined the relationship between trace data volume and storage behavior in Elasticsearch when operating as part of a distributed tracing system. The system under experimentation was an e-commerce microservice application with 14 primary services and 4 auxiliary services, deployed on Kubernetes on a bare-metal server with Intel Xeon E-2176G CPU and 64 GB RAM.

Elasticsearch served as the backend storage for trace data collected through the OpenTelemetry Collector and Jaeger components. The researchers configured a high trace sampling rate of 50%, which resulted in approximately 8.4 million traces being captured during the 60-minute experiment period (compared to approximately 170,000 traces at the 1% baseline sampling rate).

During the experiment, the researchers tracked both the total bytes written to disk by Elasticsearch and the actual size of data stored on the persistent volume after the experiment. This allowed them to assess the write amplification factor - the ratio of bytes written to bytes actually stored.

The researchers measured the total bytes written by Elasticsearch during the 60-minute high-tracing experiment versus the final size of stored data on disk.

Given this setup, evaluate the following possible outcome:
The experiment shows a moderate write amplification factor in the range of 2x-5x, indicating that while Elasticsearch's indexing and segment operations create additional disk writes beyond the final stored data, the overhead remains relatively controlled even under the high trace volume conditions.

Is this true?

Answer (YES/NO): NO